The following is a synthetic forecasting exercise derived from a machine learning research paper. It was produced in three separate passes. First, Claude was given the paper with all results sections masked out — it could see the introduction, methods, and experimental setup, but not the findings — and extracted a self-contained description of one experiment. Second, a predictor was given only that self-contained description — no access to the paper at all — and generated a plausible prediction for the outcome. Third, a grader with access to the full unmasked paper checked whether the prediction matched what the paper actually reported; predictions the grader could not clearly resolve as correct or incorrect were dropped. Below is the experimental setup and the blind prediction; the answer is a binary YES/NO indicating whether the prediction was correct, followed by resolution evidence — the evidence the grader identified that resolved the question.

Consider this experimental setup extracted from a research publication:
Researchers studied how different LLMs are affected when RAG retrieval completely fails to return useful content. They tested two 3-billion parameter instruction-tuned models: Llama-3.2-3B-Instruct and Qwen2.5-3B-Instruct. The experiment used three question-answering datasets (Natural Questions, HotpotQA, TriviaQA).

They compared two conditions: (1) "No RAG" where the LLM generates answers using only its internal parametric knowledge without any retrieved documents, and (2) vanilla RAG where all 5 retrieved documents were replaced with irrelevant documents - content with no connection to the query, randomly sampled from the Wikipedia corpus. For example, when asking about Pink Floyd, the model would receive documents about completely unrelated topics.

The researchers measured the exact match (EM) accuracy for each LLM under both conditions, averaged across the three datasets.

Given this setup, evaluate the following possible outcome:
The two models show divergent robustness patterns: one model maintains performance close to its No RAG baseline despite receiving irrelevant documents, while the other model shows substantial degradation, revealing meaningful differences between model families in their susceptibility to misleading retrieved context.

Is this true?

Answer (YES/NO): NO